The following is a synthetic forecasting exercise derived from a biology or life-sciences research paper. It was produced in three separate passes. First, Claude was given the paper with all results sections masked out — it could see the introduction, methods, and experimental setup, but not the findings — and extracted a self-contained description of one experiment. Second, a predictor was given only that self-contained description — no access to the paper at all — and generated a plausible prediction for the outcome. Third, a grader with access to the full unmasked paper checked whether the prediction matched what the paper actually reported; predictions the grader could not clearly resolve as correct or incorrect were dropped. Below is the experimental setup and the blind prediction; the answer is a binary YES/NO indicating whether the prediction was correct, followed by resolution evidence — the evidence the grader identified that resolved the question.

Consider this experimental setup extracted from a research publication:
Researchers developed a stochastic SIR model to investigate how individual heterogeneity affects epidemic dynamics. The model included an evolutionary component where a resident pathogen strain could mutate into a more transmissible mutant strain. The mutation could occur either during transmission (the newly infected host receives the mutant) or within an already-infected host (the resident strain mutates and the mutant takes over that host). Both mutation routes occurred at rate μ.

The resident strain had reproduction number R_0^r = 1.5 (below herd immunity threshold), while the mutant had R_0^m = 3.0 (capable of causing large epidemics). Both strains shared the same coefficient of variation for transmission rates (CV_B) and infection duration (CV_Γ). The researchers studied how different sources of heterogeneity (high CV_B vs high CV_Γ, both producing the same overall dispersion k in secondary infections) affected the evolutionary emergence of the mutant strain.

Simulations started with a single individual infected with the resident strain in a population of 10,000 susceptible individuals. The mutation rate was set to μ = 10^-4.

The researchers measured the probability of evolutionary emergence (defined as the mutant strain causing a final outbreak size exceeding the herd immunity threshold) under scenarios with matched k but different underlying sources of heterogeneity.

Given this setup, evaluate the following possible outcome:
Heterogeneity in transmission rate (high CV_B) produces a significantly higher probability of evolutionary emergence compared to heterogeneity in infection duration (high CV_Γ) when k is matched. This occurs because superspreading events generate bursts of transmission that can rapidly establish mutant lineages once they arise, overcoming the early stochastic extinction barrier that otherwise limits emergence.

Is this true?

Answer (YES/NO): NO